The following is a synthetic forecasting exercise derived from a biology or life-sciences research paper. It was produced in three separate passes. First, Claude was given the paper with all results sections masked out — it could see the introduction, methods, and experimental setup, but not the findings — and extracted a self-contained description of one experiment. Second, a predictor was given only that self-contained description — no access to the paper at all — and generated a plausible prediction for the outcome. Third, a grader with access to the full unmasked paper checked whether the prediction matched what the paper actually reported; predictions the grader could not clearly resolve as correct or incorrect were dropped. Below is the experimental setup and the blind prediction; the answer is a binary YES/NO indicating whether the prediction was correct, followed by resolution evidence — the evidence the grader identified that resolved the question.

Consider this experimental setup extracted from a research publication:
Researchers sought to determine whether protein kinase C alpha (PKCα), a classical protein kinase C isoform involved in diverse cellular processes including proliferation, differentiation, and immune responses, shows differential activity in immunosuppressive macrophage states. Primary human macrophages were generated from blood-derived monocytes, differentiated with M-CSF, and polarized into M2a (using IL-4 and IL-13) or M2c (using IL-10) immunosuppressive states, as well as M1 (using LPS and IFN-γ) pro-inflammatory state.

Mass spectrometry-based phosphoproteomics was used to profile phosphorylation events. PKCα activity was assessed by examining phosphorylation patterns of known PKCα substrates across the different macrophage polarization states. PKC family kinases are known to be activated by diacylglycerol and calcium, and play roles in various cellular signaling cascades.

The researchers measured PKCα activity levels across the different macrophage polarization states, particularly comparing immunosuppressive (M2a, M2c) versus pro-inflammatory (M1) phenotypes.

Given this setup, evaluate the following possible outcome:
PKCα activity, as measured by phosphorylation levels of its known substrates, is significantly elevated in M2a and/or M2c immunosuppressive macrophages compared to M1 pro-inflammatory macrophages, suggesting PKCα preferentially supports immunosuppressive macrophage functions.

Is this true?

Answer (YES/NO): YES